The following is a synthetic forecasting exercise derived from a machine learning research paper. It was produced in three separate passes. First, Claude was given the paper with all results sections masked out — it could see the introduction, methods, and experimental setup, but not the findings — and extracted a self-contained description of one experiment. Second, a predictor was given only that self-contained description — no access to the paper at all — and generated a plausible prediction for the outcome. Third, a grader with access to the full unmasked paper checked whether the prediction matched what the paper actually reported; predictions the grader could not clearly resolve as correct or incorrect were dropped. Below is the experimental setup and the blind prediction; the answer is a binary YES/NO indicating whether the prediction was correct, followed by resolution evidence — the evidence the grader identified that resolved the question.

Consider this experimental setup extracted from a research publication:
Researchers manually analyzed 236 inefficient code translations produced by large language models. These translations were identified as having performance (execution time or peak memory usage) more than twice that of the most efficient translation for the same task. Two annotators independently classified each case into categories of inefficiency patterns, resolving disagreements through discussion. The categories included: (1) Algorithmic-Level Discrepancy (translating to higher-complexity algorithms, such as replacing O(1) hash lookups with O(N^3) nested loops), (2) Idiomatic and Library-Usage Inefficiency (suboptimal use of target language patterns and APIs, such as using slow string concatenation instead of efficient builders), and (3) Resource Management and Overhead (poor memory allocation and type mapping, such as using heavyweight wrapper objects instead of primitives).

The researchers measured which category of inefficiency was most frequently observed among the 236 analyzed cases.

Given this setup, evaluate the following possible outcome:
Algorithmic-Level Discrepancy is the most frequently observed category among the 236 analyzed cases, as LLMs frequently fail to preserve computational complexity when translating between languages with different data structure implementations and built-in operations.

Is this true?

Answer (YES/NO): NO